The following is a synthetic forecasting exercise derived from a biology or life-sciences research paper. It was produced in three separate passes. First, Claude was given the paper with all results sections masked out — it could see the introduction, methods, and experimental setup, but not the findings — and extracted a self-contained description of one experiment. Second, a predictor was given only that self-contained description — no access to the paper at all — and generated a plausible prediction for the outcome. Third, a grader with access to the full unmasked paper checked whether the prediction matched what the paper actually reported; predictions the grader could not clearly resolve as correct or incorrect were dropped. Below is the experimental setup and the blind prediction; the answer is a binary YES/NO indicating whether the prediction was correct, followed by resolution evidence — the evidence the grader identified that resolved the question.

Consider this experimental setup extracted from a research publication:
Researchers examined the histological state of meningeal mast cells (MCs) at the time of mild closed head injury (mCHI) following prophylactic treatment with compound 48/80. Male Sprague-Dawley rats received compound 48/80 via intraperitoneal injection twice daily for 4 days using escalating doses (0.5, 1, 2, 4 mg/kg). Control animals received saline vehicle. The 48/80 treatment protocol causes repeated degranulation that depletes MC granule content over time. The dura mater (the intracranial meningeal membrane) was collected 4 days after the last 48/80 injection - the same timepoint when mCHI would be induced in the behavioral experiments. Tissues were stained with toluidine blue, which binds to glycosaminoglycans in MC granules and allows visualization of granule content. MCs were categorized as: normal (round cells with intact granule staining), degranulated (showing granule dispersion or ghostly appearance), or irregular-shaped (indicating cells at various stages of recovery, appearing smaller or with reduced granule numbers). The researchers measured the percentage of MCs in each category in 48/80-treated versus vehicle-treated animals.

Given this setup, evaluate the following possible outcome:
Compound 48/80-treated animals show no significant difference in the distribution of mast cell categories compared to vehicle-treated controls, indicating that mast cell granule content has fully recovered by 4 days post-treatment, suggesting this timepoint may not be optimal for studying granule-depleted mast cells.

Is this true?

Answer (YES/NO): NO